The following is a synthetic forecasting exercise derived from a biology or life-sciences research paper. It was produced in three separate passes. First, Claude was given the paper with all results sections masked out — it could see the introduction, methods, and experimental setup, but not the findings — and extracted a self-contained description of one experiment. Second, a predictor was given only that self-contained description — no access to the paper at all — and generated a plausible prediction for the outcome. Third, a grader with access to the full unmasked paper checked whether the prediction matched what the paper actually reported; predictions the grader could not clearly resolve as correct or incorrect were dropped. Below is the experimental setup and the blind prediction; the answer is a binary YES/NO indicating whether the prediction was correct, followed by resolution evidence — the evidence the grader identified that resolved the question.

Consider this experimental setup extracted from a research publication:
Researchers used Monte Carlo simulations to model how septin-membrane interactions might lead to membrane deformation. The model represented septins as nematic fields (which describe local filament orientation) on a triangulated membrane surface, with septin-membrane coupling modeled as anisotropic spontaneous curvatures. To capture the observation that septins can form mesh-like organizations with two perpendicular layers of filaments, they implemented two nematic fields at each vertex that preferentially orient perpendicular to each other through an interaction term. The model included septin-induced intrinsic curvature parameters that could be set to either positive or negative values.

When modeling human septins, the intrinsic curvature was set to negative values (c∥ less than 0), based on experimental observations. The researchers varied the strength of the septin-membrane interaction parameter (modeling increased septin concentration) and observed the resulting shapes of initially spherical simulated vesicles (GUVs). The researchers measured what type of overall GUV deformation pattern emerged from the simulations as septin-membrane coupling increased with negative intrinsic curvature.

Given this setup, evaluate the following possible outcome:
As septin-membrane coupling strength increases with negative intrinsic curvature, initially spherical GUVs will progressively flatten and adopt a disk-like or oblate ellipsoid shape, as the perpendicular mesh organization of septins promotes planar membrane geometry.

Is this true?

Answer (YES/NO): NO